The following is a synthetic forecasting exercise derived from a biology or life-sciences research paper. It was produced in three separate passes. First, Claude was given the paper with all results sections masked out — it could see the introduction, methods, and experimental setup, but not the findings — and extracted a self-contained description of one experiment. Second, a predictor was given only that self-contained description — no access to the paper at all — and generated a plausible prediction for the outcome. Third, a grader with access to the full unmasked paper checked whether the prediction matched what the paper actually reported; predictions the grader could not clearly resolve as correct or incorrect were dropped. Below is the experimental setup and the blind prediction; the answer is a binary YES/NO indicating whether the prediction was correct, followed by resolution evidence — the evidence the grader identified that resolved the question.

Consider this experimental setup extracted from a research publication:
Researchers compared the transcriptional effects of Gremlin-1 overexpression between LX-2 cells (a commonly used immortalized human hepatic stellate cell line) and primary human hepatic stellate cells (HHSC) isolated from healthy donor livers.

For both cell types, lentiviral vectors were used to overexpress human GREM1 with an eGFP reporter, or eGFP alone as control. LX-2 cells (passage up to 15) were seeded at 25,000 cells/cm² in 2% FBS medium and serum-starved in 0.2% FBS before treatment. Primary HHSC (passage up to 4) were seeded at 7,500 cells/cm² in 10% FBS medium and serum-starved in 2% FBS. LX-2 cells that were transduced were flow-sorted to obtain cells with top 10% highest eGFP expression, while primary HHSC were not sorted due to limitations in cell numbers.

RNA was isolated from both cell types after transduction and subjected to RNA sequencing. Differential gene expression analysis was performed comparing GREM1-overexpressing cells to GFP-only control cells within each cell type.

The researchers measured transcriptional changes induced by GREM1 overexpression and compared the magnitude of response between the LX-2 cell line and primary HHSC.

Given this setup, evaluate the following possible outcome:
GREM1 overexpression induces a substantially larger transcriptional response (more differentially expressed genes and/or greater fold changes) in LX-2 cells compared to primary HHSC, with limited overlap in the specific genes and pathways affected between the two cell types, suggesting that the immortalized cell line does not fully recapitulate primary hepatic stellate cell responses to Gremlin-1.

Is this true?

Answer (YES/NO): NO